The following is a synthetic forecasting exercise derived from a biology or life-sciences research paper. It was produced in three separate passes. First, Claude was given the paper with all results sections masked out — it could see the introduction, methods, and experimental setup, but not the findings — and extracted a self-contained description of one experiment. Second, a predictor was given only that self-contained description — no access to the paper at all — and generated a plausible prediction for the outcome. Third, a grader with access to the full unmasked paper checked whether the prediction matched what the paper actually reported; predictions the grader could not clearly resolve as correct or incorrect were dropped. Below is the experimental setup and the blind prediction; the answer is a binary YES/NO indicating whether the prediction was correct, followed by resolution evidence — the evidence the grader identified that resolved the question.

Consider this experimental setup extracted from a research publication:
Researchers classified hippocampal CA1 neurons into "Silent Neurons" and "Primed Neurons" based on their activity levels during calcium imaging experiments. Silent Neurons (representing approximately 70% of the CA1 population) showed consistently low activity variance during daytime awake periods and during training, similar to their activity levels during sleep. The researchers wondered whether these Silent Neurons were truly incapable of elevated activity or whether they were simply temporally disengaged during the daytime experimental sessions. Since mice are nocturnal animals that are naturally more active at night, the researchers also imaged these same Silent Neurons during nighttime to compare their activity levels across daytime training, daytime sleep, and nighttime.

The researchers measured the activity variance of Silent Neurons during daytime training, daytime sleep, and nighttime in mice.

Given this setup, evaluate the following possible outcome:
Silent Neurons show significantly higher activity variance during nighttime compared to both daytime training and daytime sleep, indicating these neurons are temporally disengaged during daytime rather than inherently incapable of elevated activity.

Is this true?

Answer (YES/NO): YES